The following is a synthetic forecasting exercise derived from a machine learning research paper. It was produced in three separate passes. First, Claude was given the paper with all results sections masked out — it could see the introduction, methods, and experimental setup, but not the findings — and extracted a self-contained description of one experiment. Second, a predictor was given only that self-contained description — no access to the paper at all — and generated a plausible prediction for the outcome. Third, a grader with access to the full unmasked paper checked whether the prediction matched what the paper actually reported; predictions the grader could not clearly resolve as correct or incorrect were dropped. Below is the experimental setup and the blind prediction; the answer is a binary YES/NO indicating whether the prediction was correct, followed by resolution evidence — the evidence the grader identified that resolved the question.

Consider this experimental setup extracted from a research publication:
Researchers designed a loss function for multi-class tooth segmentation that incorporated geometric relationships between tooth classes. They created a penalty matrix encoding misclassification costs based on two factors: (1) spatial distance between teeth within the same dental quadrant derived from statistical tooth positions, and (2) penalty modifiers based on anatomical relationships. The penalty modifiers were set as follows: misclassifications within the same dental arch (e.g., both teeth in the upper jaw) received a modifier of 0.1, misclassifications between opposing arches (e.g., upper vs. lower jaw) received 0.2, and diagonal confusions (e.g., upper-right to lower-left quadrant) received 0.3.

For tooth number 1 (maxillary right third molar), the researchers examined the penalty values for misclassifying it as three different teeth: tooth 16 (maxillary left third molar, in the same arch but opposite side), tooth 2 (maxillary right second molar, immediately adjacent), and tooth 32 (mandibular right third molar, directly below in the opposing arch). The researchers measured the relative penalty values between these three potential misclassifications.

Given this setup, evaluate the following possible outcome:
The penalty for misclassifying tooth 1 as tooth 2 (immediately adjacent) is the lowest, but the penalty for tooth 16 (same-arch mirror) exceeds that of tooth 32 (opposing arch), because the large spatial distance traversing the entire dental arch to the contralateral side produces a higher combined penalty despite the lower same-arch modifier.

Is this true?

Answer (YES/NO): NO